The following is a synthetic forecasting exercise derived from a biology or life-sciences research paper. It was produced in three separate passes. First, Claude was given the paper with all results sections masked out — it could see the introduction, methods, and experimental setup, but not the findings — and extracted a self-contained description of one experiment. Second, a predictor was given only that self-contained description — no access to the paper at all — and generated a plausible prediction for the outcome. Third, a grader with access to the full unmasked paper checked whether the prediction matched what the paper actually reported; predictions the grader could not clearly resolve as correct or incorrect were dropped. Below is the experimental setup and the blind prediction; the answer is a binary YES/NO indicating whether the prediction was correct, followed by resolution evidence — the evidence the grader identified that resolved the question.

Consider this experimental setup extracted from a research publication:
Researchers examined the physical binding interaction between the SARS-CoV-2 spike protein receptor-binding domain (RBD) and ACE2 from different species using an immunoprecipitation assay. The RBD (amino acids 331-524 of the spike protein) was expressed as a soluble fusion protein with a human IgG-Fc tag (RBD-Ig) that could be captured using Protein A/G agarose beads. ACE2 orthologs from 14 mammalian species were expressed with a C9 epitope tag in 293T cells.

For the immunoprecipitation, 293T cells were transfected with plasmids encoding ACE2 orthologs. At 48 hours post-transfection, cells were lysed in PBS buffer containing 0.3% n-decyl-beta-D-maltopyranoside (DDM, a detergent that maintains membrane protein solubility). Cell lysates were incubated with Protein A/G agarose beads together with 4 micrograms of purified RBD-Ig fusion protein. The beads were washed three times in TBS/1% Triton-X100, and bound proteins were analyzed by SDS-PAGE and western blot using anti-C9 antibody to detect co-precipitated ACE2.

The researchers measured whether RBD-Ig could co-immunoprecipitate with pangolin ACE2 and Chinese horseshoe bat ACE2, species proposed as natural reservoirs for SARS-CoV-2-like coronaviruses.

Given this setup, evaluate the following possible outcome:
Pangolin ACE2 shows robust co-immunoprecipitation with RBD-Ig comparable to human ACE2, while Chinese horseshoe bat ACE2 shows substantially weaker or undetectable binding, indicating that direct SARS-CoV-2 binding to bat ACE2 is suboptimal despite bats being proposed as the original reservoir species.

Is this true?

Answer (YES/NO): YES